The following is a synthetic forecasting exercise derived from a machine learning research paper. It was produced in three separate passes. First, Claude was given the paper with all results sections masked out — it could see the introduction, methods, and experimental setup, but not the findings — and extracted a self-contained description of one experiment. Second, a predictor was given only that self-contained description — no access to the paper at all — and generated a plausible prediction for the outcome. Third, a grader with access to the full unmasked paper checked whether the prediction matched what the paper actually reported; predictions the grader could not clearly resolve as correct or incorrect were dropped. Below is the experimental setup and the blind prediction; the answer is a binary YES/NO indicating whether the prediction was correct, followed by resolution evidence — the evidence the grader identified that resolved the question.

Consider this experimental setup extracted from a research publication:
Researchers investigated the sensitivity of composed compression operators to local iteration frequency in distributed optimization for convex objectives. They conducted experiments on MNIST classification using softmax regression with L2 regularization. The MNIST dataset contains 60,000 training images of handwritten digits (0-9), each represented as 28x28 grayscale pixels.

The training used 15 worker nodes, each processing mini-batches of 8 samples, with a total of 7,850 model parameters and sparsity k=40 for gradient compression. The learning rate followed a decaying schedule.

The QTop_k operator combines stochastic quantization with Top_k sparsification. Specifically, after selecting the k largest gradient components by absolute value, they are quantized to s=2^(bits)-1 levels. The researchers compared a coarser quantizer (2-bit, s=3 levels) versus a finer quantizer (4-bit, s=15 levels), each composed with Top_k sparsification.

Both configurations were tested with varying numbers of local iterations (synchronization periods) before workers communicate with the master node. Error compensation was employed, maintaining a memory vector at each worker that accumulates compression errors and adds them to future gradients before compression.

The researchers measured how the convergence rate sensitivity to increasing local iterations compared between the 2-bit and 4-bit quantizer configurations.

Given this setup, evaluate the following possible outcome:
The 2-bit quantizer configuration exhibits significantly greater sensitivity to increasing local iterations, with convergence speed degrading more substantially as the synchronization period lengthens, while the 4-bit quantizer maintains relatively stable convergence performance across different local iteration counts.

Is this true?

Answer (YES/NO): YES